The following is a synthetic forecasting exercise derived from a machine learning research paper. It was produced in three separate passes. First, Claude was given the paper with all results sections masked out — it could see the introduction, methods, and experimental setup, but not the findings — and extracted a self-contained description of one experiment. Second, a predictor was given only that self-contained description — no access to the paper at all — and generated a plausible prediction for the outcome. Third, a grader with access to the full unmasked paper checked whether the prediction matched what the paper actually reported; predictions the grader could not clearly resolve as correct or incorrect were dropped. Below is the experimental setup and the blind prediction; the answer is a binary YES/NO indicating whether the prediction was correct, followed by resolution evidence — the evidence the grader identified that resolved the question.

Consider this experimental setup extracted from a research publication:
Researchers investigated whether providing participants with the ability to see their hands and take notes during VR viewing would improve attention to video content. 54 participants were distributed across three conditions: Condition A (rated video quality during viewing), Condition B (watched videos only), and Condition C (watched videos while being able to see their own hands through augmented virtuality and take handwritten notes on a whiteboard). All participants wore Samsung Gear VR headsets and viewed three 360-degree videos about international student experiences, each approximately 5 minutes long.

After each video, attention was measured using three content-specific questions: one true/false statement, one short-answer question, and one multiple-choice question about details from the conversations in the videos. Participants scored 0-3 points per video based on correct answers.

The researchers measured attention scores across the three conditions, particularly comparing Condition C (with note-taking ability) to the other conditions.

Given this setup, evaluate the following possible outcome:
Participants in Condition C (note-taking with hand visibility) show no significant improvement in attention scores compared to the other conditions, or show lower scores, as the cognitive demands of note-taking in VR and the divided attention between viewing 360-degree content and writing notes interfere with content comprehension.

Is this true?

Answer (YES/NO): YES